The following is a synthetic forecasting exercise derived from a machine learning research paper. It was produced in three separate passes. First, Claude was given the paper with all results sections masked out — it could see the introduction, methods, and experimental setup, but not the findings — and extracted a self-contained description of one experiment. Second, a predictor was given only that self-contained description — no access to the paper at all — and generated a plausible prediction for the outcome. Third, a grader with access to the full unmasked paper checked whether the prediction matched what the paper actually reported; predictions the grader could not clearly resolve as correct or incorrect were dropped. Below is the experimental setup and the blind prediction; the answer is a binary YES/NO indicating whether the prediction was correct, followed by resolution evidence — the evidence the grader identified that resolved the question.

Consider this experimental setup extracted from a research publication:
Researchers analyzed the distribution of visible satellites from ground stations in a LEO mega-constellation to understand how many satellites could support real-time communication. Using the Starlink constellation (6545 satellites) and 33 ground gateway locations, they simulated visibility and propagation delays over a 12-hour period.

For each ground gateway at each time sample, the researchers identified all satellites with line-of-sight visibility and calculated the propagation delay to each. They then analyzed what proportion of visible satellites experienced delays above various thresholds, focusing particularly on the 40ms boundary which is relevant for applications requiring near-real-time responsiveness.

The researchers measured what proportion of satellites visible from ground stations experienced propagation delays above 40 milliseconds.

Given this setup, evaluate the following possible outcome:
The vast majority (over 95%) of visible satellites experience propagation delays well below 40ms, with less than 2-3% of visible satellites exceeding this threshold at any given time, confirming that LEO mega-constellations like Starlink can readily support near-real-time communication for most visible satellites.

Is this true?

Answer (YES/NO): NO